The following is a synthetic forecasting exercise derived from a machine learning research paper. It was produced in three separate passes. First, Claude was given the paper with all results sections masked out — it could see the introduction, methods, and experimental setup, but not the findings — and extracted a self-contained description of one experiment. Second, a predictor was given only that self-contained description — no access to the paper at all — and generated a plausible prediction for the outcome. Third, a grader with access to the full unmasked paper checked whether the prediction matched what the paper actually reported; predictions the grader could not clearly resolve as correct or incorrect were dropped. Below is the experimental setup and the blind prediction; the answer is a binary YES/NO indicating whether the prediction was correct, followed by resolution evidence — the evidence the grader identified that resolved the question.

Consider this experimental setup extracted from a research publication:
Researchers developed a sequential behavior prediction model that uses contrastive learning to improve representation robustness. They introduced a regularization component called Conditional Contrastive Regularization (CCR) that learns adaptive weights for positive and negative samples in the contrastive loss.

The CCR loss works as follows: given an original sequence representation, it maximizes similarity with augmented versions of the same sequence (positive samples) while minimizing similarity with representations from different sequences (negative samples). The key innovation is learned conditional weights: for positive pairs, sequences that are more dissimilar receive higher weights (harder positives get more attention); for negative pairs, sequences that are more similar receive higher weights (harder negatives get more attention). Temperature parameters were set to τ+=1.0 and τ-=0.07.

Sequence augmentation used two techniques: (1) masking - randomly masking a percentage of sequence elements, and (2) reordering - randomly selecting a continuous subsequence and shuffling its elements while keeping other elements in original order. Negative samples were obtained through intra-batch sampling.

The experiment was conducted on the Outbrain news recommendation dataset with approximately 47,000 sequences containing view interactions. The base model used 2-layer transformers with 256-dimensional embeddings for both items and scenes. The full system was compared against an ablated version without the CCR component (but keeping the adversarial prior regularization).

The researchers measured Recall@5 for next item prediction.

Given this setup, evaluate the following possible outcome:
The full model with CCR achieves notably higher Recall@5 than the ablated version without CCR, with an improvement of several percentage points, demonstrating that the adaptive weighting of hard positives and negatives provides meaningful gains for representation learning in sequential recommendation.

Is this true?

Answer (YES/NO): NO